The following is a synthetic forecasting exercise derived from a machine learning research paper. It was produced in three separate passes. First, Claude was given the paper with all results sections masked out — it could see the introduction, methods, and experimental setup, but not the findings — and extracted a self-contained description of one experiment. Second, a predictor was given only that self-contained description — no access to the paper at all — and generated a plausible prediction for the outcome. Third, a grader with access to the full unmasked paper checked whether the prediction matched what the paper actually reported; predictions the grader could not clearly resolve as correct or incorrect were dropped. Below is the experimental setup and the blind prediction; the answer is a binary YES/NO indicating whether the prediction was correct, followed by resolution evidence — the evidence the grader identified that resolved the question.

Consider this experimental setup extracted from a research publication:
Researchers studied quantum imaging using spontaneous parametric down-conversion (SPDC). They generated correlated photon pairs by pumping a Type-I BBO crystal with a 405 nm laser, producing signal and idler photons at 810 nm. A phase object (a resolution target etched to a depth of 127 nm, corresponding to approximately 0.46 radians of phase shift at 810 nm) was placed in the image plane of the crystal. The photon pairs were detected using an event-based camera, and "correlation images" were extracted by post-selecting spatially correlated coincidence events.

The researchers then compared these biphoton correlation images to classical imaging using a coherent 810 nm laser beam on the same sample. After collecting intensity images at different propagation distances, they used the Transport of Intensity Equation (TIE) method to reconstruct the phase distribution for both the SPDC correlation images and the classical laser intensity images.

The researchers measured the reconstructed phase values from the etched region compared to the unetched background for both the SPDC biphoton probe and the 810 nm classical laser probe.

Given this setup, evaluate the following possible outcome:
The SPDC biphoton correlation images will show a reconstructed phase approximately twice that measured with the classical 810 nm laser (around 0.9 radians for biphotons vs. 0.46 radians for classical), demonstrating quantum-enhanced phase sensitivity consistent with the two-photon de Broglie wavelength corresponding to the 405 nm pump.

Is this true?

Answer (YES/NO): YES